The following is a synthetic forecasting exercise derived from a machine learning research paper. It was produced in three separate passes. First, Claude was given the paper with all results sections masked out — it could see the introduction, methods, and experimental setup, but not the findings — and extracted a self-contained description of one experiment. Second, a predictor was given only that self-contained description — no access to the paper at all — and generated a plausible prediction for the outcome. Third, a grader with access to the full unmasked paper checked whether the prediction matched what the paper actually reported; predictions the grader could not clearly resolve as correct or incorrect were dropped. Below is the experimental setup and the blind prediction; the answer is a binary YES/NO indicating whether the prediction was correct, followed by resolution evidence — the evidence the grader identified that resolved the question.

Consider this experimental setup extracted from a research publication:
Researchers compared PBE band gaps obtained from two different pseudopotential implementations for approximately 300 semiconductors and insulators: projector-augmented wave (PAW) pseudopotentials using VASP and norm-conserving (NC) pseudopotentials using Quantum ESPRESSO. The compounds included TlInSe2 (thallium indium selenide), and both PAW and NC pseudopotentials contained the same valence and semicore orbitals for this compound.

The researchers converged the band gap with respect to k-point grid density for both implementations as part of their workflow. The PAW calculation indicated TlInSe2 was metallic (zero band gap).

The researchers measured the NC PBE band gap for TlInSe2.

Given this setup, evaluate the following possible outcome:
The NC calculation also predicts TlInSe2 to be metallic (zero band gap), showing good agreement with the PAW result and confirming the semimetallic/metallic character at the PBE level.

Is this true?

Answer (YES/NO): NO